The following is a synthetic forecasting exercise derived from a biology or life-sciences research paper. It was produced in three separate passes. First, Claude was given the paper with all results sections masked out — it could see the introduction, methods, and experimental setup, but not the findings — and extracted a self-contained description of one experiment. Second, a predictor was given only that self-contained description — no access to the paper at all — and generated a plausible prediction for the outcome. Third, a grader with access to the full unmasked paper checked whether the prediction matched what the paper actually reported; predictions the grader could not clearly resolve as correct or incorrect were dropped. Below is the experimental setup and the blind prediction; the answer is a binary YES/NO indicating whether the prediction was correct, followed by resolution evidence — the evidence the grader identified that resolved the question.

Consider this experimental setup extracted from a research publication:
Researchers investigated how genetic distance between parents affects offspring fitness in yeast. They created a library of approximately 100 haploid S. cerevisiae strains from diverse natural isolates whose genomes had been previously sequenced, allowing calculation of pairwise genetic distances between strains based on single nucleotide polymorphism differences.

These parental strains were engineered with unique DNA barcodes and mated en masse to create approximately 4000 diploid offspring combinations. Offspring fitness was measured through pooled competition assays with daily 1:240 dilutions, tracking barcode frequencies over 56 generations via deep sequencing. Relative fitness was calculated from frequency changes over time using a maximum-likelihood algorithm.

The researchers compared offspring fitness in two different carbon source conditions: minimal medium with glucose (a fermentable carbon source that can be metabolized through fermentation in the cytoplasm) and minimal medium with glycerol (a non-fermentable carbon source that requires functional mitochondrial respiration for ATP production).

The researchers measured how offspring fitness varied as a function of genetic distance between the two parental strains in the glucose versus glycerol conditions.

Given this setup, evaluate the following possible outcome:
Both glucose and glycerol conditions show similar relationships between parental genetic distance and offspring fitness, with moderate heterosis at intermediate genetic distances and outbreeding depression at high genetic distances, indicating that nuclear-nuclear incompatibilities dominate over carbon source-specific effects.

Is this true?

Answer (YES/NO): NO